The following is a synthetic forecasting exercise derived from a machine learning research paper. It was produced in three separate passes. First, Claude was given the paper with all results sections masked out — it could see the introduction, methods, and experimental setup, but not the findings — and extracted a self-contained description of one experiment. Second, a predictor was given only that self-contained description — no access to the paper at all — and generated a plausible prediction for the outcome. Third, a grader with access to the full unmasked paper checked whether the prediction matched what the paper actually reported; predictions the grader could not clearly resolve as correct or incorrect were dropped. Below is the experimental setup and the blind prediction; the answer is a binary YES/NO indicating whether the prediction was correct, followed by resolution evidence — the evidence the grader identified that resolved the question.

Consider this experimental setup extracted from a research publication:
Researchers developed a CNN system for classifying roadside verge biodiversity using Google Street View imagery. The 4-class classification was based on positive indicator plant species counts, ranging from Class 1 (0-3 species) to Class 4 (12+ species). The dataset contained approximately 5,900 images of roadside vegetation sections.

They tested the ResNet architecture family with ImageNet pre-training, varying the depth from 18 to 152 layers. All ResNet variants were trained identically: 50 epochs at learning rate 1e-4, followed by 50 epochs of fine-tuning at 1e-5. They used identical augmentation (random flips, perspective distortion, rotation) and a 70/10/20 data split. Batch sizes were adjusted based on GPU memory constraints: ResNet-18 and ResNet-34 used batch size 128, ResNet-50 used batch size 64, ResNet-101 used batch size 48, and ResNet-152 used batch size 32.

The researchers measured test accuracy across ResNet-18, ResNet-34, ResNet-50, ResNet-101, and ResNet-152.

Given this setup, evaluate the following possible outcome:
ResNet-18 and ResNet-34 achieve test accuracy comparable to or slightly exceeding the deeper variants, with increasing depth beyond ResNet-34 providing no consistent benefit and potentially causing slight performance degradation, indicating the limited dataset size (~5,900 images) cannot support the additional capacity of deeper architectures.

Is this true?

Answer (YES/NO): NO